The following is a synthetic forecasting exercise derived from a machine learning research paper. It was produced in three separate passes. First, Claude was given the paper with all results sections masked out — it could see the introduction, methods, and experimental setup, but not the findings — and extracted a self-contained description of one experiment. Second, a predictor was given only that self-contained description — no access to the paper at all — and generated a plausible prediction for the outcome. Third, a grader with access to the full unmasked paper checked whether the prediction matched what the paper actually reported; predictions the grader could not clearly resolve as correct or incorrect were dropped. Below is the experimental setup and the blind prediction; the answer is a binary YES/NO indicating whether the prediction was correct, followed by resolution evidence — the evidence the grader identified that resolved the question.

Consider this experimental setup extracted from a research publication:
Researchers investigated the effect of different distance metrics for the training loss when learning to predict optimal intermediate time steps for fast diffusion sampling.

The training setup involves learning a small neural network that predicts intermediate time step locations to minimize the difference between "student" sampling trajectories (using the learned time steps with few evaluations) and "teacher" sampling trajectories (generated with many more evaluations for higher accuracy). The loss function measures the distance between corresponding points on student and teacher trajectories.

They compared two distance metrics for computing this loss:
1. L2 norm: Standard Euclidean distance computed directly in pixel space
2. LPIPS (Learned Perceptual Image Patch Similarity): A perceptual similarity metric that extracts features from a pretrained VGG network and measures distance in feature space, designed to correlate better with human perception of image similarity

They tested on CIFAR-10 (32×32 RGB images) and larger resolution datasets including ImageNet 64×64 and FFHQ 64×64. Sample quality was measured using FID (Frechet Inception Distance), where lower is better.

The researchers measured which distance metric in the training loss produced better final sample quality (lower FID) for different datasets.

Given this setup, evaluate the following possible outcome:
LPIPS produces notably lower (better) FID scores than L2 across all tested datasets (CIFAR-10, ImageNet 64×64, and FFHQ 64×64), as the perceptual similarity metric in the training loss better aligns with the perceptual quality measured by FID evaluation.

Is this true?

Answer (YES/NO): NO